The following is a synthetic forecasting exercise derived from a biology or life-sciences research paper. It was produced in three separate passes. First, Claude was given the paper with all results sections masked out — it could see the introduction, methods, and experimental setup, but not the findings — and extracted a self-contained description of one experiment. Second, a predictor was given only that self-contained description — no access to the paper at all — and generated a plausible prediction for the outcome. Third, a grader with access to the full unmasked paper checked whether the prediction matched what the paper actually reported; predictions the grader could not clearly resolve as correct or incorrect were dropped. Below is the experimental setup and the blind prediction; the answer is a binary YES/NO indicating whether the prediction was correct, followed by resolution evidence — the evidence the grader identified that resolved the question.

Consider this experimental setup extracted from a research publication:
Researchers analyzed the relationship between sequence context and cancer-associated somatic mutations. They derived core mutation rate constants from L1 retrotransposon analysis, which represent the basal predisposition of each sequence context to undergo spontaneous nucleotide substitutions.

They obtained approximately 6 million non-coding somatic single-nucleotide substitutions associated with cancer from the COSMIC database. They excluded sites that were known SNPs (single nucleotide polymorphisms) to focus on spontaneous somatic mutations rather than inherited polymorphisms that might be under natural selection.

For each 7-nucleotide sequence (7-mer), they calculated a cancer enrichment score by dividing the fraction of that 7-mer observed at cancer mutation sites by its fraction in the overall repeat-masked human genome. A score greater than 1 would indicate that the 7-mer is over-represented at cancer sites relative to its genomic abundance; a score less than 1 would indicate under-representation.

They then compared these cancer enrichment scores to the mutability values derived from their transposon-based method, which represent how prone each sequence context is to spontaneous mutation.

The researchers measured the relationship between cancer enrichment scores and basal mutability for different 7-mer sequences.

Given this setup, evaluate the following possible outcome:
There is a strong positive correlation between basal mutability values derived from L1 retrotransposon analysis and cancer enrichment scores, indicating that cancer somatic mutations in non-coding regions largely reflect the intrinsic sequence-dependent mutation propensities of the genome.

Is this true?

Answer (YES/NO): NO